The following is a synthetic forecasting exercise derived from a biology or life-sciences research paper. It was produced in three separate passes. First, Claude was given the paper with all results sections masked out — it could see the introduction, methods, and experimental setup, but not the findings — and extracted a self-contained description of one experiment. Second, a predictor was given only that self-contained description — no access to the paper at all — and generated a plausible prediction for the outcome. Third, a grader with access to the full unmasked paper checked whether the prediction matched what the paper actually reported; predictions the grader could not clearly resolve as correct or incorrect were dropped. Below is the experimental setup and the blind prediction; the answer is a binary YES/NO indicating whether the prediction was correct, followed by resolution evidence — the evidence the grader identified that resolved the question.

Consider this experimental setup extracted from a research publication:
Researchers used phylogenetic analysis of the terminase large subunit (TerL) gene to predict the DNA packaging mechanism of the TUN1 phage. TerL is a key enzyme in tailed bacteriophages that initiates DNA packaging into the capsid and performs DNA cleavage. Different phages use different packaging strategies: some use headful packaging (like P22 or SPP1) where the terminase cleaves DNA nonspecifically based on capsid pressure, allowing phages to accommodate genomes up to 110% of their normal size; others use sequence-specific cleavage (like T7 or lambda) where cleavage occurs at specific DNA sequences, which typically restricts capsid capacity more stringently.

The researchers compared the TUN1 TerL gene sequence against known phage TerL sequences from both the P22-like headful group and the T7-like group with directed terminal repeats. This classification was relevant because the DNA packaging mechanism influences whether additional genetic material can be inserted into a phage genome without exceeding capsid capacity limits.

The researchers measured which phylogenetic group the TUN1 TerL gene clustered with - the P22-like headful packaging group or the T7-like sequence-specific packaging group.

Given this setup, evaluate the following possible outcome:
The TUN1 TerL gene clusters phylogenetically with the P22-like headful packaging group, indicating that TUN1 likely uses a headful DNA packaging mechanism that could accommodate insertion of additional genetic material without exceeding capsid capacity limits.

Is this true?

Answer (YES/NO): NO